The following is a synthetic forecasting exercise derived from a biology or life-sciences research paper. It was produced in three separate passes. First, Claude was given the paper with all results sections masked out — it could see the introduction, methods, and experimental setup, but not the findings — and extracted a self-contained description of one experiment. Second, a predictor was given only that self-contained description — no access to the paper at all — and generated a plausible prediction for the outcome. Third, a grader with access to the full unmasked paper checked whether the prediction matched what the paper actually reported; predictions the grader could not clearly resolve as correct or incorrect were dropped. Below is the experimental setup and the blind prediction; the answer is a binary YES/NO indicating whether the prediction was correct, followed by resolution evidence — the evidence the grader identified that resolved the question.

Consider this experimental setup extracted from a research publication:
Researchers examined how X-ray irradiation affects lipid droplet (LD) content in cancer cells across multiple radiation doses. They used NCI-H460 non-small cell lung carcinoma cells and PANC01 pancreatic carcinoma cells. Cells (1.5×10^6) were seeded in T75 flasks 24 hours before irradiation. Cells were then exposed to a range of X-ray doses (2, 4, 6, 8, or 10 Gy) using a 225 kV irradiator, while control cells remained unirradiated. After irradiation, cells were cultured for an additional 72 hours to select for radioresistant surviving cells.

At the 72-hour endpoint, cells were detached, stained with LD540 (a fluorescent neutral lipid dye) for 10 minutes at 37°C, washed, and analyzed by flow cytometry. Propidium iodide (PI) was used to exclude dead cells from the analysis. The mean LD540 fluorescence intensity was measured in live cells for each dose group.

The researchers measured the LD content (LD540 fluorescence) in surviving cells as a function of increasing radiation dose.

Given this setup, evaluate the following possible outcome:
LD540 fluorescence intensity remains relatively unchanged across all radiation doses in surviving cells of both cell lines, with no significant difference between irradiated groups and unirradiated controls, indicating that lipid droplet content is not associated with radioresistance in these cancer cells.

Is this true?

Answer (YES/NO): NO